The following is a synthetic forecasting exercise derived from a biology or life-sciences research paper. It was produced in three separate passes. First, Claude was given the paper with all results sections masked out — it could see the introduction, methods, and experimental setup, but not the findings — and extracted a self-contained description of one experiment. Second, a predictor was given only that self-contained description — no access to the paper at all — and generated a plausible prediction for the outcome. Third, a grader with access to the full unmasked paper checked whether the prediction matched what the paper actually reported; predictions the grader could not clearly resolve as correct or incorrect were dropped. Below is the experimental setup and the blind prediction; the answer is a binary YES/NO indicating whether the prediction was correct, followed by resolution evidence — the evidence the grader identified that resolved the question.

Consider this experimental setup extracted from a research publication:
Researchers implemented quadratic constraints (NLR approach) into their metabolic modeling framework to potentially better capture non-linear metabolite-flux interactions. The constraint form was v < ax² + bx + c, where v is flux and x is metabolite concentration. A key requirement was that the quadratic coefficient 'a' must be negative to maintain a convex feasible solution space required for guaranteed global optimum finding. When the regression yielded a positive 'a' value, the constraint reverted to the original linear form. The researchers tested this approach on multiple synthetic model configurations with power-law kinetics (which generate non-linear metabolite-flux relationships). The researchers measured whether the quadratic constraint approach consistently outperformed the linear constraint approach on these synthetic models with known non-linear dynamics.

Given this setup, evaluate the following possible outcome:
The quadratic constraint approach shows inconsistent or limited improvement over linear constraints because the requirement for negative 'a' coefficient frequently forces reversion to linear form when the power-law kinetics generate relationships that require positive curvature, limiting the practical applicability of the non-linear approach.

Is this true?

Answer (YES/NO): NO